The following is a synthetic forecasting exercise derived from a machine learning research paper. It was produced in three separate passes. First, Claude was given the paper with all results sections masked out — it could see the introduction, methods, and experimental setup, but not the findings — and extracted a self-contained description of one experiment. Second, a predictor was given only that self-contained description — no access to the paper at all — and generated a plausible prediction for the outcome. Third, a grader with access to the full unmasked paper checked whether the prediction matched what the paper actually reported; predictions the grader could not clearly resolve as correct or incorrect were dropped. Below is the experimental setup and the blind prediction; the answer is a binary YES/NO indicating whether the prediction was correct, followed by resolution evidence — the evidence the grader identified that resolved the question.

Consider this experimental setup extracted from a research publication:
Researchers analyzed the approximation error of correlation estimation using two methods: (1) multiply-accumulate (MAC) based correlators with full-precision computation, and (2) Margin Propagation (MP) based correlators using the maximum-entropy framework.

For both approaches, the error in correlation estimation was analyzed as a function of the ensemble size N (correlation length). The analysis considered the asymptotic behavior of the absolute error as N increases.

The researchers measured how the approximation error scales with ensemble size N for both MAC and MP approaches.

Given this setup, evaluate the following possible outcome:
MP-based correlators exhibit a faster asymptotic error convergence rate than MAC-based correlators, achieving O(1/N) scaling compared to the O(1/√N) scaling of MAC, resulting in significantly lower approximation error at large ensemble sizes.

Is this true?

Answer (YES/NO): NO